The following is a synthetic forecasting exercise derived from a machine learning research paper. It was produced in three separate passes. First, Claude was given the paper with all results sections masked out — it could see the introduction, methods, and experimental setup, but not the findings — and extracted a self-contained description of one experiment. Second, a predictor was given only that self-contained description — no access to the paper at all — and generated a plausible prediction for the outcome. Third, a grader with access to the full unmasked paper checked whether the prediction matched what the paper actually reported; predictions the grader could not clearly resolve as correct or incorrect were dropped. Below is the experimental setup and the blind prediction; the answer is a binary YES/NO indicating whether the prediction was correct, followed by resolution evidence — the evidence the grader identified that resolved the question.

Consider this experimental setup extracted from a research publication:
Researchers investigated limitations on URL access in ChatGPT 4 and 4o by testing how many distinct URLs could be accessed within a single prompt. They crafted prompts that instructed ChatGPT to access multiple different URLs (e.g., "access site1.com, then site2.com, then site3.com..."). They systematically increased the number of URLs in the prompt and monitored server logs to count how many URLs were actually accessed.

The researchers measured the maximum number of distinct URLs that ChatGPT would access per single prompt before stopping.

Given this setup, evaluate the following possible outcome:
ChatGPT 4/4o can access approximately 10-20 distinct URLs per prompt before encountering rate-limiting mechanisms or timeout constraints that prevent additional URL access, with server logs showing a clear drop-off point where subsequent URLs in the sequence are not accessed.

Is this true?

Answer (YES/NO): YES